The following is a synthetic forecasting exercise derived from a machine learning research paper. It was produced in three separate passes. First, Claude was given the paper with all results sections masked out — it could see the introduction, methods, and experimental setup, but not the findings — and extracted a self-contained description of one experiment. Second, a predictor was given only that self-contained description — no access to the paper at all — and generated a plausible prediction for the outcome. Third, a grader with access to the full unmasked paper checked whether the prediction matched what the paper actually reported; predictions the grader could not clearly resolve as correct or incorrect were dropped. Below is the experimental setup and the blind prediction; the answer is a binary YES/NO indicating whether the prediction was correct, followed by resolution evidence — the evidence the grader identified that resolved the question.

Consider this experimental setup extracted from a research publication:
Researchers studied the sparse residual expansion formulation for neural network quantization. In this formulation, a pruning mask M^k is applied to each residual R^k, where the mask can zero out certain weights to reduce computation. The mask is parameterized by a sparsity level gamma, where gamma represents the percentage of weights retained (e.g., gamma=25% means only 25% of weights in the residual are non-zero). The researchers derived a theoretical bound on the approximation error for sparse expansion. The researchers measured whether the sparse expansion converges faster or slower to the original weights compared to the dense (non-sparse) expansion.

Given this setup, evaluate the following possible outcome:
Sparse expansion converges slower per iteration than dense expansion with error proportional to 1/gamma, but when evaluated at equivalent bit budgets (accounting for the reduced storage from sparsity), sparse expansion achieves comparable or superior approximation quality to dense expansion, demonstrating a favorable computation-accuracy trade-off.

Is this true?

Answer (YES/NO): NO